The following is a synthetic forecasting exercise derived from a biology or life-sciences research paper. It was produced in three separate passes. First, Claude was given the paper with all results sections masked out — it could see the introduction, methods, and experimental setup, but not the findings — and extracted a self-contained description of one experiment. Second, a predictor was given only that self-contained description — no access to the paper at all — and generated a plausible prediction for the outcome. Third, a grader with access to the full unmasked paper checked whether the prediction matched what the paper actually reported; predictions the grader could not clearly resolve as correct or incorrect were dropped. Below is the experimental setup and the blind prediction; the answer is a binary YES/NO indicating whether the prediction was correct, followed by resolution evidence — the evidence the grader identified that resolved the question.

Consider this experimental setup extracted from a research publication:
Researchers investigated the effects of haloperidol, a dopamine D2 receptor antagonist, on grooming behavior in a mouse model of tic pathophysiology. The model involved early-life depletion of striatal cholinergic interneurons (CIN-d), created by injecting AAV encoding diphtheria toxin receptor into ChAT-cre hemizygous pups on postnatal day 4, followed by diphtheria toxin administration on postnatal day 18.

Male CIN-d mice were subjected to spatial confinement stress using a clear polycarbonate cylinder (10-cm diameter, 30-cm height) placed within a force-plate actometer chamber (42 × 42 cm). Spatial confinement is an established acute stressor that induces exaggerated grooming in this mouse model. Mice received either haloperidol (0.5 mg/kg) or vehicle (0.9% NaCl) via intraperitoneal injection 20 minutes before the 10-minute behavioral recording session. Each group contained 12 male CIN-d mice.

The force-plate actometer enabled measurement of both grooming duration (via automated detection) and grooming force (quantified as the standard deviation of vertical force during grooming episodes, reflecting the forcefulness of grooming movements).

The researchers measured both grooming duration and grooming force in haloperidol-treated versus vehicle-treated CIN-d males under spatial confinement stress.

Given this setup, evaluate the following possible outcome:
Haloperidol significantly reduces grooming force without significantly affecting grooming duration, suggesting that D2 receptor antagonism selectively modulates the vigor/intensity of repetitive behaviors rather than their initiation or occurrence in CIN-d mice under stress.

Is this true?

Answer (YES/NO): NO